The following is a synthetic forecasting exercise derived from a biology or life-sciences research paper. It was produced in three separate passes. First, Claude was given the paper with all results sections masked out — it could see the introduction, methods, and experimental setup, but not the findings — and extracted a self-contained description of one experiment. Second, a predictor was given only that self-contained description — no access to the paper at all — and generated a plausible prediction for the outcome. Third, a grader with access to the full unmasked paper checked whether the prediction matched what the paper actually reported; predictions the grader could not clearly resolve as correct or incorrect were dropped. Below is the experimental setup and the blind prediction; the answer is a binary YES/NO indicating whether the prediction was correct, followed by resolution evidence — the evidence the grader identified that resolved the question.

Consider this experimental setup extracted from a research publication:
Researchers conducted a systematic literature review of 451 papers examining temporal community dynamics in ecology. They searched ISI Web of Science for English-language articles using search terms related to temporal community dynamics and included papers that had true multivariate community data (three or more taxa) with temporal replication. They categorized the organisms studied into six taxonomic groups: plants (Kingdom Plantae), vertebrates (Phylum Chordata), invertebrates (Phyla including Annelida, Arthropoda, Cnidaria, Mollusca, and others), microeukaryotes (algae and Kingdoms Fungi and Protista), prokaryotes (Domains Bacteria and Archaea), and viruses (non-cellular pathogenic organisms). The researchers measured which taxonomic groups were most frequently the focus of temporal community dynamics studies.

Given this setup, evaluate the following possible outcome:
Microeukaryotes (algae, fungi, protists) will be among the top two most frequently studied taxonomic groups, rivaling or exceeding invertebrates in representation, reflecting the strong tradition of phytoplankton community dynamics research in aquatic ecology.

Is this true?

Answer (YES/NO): NO